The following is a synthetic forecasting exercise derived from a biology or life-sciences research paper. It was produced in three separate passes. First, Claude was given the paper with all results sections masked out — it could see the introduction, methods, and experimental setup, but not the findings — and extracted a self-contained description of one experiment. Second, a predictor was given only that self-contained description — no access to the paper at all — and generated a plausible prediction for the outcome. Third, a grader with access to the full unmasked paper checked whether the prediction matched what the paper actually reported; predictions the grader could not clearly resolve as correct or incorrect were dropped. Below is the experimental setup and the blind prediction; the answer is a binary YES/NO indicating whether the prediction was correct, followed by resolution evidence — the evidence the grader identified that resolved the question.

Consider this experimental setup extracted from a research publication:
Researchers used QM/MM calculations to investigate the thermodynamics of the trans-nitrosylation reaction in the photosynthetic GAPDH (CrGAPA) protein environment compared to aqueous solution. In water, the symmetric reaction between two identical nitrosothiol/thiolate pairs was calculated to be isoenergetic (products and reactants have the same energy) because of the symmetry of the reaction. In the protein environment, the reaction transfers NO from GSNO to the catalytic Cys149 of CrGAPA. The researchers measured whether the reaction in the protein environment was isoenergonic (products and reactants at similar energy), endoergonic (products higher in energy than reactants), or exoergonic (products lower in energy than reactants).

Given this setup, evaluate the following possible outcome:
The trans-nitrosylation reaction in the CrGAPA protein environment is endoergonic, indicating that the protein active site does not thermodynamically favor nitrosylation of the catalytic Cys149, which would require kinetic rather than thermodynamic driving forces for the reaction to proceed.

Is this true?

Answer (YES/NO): NO